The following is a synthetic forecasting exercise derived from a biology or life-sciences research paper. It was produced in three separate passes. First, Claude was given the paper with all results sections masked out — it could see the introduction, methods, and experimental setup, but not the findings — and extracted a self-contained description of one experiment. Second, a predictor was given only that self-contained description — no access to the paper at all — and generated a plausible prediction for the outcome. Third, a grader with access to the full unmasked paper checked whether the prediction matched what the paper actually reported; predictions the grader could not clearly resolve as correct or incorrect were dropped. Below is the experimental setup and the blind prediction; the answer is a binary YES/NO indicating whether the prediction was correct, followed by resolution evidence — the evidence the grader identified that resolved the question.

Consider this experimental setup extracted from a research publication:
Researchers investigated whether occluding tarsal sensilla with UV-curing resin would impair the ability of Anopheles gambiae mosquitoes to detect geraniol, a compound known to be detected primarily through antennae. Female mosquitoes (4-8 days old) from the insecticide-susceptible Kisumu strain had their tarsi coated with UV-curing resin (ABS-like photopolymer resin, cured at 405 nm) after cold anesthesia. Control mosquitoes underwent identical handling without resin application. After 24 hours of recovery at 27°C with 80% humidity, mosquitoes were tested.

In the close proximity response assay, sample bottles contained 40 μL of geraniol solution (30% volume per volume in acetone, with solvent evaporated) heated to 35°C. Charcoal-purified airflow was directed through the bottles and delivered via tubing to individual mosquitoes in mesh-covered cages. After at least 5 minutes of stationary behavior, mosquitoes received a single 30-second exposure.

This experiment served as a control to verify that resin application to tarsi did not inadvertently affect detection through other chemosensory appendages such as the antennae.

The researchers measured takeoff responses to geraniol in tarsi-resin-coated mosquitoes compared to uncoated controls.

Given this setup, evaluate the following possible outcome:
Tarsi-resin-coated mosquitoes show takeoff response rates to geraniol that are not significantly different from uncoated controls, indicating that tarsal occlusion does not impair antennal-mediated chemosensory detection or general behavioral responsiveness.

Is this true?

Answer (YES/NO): YES